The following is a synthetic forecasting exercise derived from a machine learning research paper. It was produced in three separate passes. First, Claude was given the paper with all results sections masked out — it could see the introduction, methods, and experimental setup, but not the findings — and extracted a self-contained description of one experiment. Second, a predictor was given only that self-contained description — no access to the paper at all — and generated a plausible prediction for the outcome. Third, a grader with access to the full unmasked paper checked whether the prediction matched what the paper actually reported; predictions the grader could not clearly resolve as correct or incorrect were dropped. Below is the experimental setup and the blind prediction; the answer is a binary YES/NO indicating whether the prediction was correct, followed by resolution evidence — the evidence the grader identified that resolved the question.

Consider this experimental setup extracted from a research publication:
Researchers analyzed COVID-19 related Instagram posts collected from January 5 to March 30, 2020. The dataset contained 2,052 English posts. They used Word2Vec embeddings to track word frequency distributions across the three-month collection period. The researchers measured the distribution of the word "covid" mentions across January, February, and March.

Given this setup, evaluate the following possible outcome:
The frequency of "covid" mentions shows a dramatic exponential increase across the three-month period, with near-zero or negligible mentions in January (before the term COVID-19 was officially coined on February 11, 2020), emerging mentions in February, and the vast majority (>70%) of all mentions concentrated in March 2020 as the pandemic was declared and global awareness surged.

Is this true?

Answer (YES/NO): NO